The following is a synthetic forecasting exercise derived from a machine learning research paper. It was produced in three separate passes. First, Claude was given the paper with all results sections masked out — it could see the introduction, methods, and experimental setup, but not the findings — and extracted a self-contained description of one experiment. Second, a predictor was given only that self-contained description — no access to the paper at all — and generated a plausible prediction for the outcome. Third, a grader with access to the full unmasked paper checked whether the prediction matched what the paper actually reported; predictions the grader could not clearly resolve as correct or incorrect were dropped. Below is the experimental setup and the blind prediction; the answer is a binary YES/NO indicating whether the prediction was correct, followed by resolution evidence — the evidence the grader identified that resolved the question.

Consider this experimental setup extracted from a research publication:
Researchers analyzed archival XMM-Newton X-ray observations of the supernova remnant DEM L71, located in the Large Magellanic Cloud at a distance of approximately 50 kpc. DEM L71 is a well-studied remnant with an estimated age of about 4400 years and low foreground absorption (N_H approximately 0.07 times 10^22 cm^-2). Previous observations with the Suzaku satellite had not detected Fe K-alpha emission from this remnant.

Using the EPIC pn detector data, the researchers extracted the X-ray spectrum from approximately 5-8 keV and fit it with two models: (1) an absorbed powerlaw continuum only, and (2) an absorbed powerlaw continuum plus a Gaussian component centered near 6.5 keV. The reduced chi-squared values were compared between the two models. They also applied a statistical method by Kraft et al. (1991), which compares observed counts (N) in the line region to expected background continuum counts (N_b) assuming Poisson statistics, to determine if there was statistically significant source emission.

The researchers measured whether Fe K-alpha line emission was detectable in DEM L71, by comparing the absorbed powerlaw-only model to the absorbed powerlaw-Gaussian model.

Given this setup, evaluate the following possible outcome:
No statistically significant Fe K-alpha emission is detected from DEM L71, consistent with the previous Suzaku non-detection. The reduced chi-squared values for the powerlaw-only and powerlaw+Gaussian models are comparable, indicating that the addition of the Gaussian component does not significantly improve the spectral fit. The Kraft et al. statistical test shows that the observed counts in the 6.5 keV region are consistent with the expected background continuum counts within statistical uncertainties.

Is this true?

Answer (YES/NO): NO